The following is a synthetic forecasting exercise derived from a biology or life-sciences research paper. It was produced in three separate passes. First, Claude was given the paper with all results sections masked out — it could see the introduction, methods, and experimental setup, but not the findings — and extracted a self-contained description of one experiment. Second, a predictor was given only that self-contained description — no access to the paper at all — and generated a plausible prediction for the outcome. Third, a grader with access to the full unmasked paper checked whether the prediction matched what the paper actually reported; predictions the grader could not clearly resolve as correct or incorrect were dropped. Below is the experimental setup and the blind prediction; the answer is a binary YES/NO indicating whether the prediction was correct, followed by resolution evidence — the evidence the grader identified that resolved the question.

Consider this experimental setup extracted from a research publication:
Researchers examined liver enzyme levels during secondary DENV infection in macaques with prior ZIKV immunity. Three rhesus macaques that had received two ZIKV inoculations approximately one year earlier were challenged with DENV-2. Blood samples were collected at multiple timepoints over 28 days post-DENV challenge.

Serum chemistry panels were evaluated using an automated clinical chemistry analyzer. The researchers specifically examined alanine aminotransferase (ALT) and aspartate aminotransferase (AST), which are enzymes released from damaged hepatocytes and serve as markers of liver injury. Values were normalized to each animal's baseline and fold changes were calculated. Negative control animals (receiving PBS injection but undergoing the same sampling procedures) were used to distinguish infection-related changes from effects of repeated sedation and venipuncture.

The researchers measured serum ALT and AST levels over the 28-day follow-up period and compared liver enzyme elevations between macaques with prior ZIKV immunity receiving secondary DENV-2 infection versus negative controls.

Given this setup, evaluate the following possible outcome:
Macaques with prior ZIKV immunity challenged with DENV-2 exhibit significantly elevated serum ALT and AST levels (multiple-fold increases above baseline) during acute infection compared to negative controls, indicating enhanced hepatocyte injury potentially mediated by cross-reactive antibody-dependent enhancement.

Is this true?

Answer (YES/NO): NO